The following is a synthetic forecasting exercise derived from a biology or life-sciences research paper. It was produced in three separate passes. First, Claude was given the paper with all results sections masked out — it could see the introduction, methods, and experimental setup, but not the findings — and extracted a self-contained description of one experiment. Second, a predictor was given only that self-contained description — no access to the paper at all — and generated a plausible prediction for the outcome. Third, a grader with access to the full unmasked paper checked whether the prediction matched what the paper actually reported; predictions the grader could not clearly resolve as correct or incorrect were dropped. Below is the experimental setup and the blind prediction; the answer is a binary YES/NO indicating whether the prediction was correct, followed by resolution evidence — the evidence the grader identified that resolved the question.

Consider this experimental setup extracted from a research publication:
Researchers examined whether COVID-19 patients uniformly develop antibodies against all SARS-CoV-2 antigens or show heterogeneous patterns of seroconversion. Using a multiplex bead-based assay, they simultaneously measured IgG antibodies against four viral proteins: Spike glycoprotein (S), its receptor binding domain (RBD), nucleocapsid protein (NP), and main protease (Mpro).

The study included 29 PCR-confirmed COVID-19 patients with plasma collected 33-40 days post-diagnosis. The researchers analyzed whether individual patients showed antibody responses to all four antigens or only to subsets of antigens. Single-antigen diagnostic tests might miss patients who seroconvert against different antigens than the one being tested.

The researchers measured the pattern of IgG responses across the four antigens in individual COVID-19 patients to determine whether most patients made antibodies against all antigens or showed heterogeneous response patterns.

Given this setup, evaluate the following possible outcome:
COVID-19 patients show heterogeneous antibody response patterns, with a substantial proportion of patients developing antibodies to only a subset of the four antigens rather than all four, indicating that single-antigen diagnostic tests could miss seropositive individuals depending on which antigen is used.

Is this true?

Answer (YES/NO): NO